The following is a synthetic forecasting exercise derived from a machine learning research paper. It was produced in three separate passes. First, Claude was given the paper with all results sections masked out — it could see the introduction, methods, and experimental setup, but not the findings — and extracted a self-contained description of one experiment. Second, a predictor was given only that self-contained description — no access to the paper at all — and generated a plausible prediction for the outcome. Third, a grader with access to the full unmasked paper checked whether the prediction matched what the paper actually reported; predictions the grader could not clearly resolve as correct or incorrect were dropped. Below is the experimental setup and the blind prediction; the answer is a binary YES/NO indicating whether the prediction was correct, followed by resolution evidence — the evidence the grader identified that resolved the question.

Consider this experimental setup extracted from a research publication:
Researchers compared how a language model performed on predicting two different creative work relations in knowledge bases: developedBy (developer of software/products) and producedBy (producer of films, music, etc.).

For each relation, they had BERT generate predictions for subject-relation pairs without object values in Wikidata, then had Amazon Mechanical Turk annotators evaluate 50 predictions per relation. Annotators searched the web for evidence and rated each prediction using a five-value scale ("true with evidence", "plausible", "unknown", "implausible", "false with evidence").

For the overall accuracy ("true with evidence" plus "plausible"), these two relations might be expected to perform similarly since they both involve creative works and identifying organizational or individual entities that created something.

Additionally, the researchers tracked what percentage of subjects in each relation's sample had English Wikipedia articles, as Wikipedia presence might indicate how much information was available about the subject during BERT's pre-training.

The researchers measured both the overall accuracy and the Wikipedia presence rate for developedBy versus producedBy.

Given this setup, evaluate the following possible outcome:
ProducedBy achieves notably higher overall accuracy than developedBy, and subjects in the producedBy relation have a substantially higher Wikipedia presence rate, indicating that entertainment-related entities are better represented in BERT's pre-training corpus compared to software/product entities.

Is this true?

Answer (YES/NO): NO